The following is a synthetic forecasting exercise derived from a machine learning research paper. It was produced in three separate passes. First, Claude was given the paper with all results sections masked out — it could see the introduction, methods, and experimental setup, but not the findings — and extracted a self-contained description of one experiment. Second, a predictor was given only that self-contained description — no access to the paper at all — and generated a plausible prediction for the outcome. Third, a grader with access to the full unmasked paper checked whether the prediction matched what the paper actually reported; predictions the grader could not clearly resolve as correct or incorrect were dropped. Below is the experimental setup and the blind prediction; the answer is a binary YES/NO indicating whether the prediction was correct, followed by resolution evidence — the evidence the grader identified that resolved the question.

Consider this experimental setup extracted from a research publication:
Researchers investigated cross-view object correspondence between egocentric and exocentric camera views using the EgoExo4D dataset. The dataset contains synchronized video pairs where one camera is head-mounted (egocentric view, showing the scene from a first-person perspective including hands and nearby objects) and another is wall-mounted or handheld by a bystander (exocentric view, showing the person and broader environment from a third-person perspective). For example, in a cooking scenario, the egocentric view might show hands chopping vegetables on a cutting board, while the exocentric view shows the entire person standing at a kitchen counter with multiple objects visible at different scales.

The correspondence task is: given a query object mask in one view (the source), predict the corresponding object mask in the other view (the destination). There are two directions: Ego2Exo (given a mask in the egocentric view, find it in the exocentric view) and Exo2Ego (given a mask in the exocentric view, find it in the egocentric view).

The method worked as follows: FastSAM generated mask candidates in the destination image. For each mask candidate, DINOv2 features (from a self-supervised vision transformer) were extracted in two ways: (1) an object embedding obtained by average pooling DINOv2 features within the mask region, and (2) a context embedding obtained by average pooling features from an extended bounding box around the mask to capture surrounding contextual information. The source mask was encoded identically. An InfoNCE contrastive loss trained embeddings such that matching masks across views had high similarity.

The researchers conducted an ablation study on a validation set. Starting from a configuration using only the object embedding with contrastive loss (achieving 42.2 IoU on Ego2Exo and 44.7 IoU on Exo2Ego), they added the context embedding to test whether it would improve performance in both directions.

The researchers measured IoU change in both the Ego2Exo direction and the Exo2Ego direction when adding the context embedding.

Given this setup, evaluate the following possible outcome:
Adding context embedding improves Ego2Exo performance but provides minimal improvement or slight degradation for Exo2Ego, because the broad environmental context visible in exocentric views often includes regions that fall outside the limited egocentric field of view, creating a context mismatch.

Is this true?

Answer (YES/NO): YES